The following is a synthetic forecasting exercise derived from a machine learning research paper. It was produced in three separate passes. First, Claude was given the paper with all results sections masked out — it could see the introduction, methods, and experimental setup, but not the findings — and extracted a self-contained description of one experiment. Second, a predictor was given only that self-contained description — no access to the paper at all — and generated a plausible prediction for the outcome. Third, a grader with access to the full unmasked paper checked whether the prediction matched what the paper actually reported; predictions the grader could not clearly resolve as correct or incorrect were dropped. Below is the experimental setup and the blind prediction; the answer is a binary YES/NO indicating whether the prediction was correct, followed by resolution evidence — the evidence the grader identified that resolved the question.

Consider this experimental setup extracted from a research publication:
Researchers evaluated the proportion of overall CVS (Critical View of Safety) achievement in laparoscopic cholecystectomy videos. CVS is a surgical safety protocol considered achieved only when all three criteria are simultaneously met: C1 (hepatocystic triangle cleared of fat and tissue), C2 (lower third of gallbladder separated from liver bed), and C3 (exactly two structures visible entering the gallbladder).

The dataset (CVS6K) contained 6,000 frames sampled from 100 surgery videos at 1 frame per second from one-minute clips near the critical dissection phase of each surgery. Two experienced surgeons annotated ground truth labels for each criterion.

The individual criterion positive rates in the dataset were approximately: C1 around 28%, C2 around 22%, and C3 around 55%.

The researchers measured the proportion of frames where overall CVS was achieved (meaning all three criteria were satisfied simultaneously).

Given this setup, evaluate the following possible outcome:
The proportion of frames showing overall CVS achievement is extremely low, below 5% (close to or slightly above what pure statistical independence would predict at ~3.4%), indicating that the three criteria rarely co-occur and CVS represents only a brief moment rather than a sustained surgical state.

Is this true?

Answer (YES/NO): NO